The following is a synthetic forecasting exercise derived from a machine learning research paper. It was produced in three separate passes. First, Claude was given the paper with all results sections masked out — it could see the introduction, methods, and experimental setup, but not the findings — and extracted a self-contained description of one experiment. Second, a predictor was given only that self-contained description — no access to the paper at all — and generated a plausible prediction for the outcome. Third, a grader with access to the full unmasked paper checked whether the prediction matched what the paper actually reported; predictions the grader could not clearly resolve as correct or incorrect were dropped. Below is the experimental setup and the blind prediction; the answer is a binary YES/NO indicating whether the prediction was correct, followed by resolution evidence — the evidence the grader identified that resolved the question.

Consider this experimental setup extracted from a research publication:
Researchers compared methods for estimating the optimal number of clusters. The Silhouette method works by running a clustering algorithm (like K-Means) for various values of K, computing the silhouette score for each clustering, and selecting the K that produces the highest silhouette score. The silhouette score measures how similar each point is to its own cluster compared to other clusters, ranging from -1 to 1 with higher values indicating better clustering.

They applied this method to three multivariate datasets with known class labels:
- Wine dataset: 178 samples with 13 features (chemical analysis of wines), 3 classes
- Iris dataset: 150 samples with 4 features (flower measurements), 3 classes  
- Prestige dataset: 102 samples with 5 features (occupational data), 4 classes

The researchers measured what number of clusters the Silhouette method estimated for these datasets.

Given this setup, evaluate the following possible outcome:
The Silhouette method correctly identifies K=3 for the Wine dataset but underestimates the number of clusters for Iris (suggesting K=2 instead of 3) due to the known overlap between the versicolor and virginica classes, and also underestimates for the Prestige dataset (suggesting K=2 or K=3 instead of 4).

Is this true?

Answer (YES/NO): NO